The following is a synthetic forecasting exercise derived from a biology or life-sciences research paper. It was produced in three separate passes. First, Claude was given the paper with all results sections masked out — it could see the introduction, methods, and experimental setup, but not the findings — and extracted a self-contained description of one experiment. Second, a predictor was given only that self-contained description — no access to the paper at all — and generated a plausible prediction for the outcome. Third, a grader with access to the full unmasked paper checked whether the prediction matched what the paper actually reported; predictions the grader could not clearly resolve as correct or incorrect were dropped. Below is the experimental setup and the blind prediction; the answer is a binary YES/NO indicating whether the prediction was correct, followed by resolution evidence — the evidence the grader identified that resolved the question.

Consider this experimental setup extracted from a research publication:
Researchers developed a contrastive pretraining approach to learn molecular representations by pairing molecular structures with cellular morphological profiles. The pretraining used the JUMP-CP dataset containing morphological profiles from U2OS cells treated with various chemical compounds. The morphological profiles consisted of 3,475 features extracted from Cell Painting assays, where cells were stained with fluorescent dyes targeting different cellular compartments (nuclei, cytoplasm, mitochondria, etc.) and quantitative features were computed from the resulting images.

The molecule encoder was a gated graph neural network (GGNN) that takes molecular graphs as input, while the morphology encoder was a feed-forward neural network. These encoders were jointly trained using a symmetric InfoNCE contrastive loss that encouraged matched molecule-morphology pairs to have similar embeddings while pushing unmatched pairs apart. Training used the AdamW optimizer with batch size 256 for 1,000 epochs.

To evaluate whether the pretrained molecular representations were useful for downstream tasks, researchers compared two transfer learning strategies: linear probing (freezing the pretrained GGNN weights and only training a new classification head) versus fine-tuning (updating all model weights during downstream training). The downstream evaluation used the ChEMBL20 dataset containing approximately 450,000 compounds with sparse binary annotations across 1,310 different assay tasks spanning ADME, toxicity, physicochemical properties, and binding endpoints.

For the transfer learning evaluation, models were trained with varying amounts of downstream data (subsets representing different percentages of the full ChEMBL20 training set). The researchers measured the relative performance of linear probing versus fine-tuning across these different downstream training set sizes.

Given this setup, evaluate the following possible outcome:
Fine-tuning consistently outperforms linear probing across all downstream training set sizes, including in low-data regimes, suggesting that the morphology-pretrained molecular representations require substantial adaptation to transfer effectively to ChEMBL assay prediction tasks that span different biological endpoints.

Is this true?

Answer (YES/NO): NO